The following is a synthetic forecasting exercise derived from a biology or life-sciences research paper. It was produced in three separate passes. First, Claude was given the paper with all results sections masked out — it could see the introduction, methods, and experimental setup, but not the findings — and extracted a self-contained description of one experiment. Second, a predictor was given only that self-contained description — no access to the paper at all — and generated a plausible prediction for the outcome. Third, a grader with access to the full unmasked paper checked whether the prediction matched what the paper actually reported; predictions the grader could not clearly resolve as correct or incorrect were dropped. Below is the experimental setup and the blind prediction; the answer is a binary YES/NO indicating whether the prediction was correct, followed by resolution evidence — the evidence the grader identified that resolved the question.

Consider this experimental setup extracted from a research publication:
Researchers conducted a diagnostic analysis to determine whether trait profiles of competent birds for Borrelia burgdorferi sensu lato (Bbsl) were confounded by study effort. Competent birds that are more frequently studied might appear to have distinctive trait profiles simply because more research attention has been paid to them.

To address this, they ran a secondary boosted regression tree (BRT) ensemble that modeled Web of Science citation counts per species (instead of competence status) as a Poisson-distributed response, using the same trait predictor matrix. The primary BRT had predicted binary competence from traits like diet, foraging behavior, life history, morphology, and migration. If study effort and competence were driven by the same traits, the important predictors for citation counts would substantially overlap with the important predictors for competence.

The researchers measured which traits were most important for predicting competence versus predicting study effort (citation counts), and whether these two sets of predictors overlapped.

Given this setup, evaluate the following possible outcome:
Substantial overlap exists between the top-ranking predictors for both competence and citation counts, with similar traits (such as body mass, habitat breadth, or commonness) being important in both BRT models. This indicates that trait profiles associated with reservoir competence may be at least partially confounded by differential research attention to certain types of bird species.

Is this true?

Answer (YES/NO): NO